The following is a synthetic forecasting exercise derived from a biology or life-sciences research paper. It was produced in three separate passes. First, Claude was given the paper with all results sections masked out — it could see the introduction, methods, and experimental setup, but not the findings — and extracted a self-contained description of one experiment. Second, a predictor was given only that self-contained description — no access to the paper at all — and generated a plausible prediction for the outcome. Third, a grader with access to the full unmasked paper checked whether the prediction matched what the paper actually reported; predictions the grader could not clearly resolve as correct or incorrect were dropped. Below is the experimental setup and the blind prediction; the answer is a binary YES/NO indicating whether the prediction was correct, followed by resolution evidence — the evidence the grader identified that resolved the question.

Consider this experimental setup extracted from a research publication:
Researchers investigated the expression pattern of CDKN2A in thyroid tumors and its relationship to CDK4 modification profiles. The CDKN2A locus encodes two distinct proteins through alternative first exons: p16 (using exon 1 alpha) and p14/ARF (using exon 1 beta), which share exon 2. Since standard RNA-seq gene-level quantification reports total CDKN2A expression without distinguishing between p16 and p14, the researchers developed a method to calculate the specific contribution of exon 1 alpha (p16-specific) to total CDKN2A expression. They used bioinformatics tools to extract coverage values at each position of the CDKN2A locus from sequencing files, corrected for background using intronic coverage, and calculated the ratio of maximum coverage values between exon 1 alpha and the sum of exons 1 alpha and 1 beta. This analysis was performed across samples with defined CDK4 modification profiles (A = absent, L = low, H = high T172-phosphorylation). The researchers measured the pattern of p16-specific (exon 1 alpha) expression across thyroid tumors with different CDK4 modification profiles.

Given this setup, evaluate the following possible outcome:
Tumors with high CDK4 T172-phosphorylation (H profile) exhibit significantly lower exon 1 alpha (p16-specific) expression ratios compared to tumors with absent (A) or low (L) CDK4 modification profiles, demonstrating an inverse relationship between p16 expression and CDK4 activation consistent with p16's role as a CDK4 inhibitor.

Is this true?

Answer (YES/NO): NO